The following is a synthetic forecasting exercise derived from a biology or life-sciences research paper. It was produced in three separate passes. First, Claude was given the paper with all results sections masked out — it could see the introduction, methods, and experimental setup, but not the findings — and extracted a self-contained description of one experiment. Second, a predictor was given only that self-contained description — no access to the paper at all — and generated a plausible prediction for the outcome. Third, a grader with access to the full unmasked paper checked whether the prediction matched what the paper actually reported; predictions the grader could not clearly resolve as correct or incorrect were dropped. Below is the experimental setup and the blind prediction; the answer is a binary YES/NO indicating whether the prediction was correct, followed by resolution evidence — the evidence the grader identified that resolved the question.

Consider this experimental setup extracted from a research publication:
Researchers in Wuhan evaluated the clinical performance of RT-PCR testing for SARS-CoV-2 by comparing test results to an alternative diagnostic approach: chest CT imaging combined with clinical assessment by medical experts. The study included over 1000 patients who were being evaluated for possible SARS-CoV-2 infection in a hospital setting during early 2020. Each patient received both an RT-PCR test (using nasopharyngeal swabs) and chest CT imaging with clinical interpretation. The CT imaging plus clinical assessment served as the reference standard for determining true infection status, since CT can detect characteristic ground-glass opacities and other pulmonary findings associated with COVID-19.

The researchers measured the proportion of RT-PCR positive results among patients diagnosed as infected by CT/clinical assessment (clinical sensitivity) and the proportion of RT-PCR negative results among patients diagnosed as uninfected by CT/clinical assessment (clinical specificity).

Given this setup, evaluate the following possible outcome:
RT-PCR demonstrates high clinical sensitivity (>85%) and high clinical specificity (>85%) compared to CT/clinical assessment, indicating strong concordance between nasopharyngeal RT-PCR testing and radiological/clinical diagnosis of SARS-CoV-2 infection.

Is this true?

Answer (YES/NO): NO